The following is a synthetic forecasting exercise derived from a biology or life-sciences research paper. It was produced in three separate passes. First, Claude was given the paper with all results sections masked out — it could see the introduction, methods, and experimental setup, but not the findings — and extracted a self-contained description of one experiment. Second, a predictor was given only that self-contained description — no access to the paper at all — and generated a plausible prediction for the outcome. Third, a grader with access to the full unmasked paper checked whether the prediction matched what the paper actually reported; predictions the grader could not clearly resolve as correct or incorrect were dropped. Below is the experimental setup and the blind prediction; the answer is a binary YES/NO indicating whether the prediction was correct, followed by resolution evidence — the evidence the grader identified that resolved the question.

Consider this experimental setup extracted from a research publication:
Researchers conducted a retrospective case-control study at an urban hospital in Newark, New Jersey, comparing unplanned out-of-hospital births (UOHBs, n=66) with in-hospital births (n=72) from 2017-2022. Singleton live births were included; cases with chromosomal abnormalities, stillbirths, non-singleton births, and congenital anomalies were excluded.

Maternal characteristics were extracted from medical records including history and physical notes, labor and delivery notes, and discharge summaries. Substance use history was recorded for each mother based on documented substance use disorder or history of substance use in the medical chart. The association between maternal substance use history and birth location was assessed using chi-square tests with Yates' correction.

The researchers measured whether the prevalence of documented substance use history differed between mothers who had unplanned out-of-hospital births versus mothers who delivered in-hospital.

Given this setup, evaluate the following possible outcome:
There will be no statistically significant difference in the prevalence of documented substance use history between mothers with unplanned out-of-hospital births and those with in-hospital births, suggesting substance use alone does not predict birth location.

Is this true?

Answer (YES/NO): NO